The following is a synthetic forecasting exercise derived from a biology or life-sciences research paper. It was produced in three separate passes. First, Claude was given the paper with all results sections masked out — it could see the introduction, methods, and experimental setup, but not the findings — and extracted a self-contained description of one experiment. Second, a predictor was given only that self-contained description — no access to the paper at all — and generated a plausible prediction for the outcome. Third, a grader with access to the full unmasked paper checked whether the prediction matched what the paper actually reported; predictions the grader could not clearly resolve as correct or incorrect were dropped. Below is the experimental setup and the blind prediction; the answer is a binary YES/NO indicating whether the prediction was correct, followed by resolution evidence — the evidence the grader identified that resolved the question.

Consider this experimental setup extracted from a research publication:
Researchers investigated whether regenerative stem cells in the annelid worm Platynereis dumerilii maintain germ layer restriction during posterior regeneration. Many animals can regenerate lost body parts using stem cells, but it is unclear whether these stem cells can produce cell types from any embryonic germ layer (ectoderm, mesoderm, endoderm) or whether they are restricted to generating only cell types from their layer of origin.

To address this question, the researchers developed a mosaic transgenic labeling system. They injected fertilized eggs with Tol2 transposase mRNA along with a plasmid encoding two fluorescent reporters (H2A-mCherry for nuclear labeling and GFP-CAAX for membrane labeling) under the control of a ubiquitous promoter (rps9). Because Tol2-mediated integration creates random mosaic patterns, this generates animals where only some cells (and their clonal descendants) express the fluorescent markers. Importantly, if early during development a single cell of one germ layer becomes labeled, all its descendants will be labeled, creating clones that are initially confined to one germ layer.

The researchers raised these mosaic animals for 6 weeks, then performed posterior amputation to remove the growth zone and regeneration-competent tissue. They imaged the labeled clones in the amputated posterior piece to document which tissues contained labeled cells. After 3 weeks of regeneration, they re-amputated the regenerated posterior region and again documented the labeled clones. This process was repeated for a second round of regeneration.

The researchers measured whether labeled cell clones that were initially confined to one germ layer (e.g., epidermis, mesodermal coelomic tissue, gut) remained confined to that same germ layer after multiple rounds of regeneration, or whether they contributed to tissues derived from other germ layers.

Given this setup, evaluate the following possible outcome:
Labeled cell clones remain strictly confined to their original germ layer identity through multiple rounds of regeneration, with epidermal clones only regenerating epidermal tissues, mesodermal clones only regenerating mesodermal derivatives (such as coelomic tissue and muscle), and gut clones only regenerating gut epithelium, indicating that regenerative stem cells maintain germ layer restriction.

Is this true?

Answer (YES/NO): YES